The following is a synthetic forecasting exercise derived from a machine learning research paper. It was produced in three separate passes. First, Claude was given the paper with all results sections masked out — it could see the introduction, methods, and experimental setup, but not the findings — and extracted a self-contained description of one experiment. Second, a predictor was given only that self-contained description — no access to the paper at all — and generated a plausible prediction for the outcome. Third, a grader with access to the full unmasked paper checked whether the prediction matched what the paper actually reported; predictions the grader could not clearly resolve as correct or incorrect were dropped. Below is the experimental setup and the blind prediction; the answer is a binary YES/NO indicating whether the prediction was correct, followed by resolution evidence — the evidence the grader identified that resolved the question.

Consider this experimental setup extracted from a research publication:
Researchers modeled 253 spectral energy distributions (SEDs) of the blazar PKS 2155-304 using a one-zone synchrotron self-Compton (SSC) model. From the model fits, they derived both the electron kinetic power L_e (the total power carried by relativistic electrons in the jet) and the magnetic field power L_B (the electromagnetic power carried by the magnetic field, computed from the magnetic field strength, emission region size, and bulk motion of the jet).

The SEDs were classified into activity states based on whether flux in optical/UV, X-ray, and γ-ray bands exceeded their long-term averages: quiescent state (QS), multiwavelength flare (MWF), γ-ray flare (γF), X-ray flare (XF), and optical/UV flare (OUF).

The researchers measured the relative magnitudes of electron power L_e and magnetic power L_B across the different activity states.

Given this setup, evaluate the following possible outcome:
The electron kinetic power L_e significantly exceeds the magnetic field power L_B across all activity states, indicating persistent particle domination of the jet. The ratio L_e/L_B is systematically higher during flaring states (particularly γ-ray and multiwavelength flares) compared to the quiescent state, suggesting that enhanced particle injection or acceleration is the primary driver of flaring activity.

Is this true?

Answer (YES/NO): NO